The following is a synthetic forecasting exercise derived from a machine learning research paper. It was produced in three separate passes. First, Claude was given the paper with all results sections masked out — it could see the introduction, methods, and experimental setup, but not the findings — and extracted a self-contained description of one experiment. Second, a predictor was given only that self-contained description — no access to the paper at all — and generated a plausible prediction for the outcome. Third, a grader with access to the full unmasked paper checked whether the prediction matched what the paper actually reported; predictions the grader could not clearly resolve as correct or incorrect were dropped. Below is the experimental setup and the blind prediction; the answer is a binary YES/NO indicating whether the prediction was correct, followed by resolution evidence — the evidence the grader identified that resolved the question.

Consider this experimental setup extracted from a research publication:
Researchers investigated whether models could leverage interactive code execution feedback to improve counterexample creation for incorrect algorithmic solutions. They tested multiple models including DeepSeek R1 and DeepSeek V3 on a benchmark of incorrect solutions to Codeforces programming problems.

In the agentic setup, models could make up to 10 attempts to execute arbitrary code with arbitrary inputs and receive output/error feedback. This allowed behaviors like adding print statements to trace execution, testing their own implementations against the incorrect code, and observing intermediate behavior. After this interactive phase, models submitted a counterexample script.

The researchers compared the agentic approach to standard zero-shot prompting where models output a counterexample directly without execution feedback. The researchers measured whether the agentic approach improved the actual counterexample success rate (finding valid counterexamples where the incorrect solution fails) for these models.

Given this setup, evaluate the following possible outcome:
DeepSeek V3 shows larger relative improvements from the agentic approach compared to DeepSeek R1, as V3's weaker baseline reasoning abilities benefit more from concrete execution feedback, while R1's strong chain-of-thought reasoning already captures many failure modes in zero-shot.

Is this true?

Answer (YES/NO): NO